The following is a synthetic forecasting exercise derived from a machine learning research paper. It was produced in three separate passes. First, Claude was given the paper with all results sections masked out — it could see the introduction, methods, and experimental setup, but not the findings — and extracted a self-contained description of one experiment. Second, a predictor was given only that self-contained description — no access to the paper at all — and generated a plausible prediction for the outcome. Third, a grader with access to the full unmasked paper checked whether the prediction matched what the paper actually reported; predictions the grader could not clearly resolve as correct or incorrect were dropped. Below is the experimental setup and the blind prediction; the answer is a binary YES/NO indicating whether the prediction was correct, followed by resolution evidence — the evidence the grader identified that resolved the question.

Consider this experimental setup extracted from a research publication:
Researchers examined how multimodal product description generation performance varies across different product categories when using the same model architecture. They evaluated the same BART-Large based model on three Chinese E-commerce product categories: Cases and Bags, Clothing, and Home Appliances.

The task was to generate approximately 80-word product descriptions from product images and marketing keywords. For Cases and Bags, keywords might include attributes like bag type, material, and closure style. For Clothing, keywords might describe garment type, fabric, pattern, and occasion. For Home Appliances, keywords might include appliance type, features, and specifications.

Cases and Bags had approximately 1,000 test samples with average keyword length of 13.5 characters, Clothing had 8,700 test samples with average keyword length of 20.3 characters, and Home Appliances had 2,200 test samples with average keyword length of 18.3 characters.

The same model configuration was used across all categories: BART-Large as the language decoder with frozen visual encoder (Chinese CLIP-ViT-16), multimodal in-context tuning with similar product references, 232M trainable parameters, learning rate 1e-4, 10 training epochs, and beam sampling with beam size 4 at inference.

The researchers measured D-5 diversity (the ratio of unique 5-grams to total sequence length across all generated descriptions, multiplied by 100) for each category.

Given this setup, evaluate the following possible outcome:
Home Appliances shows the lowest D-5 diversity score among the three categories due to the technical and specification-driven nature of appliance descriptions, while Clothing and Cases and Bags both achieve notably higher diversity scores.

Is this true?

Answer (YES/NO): NO